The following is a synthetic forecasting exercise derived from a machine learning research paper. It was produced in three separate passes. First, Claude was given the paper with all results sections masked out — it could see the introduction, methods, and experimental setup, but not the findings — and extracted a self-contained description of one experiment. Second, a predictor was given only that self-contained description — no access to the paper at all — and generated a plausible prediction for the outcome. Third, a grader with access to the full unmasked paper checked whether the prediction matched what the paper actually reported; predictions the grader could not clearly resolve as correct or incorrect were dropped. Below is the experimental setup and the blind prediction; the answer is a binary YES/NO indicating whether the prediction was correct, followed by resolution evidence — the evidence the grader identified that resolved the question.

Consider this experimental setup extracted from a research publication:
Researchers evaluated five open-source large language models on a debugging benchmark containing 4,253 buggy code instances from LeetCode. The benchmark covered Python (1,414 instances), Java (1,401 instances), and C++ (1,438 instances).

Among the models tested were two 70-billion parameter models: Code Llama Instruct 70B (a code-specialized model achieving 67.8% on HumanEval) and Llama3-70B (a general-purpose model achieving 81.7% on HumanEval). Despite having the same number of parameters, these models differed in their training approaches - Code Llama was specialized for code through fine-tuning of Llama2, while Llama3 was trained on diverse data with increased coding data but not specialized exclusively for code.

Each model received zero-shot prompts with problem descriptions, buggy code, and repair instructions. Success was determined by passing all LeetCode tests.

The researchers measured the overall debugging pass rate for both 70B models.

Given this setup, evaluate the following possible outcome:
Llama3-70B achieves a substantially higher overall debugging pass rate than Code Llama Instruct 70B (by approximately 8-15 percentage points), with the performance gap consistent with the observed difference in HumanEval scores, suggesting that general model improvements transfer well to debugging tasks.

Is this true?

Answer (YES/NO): YES